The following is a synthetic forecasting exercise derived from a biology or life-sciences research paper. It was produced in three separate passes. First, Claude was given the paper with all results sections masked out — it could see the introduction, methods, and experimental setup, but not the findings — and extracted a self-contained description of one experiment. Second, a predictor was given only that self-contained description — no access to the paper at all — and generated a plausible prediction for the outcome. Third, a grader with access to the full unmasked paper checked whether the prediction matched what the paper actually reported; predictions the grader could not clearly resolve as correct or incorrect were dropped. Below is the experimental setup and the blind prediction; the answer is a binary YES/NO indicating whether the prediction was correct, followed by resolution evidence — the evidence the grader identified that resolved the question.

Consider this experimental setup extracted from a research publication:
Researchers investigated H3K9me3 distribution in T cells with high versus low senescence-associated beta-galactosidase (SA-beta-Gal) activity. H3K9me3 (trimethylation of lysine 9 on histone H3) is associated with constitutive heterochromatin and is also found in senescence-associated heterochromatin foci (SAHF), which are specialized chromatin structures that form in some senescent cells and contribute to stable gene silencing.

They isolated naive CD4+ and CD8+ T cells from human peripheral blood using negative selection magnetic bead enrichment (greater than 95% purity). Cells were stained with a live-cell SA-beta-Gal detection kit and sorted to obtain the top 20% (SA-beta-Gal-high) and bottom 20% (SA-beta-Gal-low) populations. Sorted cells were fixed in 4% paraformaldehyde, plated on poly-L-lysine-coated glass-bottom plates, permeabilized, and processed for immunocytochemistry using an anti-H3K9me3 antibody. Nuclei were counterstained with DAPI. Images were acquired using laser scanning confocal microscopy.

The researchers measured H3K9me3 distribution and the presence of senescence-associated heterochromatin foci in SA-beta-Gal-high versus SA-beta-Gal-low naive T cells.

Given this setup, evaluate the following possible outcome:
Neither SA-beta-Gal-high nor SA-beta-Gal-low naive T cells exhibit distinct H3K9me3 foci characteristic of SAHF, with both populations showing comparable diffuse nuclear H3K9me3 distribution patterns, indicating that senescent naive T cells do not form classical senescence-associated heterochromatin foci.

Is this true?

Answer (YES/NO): NO